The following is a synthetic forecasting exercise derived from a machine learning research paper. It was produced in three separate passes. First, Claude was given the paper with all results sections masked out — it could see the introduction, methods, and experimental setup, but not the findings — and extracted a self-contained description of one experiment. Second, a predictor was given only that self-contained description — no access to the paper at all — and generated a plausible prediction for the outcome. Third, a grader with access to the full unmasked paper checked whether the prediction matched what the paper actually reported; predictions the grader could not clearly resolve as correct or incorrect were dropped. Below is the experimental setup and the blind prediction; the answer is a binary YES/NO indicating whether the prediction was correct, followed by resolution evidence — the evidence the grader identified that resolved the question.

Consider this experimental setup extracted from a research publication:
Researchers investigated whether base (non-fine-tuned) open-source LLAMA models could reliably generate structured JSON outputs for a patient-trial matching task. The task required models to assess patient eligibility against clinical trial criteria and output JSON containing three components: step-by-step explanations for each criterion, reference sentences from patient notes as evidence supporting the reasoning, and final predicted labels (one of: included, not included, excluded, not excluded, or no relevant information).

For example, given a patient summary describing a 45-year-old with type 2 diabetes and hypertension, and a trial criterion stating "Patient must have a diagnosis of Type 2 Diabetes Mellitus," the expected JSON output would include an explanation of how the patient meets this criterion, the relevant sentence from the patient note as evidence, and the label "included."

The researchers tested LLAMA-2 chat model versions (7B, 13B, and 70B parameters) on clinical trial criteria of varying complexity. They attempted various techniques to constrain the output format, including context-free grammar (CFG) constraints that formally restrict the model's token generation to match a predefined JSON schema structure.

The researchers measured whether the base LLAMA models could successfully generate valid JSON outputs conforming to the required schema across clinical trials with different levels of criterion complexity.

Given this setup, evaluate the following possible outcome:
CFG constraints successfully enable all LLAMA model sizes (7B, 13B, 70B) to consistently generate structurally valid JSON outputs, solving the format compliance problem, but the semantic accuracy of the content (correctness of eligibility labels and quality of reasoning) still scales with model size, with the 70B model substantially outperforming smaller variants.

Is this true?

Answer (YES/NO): NO